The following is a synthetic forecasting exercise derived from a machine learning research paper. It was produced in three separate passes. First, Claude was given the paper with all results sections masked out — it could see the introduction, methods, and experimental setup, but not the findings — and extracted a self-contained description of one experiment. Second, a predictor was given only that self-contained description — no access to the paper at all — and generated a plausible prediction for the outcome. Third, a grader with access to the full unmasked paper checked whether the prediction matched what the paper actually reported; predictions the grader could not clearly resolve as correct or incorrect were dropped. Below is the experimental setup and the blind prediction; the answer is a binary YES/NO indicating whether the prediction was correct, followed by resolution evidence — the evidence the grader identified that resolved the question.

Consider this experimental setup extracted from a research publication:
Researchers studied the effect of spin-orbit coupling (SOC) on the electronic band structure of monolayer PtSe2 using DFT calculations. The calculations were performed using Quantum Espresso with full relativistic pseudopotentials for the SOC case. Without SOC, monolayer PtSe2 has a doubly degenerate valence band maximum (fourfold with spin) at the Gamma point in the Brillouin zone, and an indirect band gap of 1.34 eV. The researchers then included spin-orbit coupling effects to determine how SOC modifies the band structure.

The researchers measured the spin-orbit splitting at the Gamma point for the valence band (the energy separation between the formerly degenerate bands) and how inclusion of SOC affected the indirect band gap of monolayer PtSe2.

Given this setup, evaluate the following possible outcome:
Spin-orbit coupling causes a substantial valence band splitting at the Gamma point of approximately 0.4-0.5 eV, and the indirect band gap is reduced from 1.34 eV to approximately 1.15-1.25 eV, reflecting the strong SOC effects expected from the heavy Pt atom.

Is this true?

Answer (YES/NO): NO